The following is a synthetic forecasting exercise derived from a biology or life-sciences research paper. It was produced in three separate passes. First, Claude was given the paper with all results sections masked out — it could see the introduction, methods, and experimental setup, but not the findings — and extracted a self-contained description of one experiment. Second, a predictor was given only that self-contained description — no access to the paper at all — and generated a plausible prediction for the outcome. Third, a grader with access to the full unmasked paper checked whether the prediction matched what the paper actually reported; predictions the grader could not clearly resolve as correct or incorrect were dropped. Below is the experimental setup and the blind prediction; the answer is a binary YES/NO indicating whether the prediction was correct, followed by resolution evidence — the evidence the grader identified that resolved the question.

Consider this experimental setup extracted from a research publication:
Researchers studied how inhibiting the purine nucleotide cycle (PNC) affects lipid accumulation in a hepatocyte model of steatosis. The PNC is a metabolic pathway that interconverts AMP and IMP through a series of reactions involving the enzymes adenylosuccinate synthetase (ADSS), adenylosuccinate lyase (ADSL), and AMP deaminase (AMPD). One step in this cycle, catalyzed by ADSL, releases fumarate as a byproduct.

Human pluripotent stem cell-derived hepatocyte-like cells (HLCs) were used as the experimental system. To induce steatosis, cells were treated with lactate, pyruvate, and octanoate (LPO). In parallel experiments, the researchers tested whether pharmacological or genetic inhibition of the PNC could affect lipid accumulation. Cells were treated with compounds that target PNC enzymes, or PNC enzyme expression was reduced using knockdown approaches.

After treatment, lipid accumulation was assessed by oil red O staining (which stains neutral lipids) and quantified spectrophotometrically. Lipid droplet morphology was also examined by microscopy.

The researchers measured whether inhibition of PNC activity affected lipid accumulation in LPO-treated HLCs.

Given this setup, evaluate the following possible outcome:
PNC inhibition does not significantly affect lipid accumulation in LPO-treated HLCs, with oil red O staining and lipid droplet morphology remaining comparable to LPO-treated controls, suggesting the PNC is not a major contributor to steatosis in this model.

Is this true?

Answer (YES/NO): NO